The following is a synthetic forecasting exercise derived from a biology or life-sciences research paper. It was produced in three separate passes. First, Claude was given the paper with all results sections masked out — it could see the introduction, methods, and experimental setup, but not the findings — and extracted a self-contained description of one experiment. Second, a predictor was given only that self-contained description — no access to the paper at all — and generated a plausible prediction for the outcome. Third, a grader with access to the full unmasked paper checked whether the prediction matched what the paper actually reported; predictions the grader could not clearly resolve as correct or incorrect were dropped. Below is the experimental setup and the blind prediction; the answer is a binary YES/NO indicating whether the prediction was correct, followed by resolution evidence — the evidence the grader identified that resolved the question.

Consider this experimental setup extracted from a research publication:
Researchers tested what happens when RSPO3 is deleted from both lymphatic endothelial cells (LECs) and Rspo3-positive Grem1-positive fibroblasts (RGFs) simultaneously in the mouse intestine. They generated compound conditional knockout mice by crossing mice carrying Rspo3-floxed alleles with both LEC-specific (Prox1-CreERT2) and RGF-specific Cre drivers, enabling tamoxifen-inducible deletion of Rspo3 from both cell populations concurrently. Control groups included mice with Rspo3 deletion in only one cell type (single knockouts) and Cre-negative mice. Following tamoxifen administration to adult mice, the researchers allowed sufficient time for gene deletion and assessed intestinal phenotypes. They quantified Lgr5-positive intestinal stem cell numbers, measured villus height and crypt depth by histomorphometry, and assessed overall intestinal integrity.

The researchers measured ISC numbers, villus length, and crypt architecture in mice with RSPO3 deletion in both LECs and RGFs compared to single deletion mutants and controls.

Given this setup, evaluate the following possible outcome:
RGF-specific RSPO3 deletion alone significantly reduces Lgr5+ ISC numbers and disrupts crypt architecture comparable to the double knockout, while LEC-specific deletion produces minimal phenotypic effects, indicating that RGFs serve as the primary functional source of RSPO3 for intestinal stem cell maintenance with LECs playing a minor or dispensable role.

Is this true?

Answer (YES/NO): NO